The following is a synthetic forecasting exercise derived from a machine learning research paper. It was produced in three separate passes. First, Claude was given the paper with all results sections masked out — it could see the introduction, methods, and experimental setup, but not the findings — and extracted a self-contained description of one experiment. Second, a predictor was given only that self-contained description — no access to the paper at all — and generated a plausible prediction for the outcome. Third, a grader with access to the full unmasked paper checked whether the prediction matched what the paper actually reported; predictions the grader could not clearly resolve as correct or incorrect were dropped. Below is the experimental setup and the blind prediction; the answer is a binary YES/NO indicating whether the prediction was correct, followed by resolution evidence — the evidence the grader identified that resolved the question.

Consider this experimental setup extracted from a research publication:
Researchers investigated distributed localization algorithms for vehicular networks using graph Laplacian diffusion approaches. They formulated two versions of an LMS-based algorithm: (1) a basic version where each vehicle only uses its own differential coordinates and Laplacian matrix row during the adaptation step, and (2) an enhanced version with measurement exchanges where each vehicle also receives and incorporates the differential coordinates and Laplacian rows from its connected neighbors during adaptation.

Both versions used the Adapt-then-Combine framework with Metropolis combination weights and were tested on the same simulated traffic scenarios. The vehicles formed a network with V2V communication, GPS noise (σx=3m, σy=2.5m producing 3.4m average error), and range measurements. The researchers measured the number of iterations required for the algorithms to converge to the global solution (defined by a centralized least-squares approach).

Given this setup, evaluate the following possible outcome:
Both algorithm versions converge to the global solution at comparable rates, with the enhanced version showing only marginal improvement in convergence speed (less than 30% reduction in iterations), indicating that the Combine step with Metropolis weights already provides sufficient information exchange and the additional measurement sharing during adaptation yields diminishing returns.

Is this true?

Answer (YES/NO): NO